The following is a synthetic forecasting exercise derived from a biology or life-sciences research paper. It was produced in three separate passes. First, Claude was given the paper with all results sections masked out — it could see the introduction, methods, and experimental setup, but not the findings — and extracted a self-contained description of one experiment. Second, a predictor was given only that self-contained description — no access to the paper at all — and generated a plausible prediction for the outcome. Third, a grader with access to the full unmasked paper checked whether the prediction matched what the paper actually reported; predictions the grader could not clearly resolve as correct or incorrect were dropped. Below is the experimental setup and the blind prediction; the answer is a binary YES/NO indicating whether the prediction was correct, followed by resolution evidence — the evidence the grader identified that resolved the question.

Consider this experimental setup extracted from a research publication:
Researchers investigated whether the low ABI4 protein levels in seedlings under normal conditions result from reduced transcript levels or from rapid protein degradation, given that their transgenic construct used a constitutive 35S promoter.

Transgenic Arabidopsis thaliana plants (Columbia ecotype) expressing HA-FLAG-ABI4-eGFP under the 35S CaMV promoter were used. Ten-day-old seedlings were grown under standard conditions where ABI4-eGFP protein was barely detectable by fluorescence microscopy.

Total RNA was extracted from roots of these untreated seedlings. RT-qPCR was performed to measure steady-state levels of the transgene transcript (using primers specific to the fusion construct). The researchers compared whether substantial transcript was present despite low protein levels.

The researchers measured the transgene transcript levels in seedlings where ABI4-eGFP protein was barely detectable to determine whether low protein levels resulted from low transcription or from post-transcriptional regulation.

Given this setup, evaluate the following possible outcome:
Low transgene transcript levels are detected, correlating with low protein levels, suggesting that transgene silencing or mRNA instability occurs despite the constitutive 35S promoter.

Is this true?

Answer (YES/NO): NO